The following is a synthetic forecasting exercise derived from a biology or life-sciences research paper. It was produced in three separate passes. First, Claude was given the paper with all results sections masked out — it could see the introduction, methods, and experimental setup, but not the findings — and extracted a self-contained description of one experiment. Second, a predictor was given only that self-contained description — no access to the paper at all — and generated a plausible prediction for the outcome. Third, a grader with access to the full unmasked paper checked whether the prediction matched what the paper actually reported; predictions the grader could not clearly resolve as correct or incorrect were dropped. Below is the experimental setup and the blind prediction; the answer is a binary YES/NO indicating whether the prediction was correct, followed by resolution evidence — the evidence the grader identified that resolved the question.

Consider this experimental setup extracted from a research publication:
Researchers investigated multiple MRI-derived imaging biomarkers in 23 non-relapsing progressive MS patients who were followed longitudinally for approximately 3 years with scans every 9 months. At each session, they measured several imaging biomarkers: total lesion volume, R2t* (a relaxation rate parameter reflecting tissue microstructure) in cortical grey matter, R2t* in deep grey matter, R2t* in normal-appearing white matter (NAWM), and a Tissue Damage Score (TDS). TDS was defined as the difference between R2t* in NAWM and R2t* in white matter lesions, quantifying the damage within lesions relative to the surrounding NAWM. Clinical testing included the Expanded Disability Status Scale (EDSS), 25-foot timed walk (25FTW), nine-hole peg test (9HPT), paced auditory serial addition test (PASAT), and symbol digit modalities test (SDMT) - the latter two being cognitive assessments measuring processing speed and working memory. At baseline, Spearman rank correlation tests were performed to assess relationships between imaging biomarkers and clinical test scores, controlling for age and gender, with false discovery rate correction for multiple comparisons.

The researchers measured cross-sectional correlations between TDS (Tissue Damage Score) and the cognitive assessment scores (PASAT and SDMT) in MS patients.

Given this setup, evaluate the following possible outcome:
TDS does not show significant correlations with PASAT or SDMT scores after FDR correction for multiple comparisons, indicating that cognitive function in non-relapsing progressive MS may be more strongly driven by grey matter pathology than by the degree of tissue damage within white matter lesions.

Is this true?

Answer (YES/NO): YES